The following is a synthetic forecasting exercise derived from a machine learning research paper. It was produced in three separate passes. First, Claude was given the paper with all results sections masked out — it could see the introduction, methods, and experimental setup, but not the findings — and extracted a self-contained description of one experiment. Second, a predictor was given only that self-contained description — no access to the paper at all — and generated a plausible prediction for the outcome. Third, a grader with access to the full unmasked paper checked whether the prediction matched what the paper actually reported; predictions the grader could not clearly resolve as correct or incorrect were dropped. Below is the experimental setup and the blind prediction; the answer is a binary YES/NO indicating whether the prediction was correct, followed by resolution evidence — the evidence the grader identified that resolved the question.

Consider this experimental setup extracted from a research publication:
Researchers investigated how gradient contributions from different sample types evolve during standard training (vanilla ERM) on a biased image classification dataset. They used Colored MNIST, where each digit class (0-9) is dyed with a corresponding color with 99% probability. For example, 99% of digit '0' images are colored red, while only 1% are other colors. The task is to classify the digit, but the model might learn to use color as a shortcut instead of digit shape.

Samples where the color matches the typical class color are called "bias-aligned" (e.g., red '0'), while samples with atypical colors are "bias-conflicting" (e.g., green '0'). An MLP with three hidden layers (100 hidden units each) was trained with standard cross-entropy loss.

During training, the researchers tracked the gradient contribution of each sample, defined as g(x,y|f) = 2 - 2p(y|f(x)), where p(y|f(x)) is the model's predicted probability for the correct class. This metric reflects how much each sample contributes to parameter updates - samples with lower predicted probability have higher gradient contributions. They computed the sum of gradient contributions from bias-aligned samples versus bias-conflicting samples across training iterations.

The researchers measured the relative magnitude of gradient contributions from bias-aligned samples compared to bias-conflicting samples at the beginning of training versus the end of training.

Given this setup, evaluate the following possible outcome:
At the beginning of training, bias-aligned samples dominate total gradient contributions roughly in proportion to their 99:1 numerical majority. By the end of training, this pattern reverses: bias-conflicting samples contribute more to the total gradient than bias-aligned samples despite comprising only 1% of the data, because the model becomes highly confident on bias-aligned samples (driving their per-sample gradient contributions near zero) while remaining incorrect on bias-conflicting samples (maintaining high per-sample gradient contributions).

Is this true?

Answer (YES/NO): NO